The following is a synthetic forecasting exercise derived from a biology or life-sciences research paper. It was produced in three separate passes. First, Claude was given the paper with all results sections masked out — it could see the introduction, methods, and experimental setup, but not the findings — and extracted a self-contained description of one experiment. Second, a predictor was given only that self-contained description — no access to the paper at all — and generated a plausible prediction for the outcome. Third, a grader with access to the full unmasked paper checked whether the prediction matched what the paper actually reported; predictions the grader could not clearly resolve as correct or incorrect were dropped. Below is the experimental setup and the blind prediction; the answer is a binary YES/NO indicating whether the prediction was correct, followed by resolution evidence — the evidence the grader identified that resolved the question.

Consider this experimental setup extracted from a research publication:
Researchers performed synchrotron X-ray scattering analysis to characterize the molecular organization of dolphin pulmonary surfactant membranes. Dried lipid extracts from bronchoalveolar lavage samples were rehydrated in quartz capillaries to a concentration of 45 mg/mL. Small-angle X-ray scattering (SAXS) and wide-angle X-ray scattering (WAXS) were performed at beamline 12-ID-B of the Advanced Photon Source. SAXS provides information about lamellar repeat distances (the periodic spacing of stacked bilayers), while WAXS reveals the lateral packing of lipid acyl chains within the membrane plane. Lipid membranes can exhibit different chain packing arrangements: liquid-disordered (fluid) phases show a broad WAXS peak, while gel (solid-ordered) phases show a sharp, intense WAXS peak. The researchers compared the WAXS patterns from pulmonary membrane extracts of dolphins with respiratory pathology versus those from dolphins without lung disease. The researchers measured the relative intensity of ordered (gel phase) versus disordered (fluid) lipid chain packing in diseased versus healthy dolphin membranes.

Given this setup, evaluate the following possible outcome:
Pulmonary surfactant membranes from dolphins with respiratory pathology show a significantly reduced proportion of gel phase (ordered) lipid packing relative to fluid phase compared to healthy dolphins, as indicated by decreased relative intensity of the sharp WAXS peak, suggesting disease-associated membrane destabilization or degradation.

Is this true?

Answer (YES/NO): NO